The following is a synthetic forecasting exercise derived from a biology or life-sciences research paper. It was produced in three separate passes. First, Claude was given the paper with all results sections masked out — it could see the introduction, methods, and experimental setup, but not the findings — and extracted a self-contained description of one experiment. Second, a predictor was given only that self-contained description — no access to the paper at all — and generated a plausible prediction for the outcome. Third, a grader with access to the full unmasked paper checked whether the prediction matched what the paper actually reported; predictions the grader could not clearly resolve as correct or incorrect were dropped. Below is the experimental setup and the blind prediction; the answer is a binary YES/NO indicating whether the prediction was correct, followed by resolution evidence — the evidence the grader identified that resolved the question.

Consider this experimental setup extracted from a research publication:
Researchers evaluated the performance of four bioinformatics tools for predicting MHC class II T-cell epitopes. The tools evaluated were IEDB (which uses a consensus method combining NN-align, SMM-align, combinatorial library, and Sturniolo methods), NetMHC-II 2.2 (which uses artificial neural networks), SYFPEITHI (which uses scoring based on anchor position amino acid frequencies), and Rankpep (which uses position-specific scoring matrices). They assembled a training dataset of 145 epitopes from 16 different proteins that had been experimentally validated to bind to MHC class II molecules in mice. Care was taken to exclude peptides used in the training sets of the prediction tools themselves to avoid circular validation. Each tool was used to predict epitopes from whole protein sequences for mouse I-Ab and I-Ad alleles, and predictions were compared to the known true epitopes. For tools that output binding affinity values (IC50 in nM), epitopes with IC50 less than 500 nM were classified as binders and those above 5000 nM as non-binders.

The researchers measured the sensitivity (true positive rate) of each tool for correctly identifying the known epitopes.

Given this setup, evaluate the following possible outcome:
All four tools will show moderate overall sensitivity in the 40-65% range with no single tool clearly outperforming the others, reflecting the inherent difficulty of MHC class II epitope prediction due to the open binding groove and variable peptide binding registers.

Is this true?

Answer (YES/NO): NO